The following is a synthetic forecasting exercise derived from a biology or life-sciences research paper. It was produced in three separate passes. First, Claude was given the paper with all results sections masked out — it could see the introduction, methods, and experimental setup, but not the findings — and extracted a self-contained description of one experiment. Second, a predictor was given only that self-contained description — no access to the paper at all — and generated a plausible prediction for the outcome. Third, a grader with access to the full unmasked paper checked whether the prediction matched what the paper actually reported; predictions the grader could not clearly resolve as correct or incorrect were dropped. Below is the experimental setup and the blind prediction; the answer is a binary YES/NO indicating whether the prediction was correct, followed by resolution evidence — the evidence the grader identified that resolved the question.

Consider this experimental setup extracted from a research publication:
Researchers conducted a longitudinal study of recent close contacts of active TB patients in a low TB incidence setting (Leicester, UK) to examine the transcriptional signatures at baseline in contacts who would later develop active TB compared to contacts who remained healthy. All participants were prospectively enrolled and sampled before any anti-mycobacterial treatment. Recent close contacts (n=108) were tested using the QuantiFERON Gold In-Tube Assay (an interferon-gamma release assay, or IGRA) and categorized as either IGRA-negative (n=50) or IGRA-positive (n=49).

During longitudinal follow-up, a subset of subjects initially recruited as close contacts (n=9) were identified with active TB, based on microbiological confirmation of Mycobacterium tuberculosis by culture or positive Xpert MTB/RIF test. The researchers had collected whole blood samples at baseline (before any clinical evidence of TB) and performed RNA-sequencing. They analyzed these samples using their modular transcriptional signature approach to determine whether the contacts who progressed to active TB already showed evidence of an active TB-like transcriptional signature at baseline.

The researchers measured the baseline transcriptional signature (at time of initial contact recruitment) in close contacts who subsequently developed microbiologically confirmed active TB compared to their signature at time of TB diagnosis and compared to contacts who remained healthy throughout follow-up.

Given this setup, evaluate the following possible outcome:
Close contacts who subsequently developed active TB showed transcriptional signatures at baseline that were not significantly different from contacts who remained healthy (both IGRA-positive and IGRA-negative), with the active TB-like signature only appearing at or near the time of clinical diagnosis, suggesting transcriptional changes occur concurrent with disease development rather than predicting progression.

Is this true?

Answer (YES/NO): NO